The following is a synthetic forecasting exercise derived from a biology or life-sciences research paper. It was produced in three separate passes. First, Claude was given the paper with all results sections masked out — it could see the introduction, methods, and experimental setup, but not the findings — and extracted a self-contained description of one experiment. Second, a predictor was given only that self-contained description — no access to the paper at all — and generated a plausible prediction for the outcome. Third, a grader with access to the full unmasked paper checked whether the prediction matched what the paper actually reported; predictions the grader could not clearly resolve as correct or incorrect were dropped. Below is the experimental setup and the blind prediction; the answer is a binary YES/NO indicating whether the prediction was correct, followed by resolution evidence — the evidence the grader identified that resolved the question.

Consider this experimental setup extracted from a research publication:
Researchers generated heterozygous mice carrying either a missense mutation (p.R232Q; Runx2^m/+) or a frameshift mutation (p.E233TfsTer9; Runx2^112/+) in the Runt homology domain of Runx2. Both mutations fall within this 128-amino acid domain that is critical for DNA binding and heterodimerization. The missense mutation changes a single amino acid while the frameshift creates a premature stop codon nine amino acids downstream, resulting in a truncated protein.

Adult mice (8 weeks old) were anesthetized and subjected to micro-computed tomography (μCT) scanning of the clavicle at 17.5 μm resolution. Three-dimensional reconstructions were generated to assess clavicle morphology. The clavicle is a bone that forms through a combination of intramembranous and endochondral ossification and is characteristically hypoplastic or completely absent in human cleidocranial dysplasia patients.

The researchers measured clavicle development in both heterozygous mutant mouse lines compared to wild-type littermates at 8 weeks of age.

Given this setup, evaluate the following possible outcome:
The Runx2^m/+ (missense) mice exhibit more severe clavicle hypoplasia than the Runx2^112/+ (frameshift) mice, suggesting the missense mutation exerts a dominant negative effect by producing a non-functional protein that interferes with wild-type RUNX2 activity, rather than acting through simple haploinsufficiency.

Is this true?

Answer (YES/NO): NO